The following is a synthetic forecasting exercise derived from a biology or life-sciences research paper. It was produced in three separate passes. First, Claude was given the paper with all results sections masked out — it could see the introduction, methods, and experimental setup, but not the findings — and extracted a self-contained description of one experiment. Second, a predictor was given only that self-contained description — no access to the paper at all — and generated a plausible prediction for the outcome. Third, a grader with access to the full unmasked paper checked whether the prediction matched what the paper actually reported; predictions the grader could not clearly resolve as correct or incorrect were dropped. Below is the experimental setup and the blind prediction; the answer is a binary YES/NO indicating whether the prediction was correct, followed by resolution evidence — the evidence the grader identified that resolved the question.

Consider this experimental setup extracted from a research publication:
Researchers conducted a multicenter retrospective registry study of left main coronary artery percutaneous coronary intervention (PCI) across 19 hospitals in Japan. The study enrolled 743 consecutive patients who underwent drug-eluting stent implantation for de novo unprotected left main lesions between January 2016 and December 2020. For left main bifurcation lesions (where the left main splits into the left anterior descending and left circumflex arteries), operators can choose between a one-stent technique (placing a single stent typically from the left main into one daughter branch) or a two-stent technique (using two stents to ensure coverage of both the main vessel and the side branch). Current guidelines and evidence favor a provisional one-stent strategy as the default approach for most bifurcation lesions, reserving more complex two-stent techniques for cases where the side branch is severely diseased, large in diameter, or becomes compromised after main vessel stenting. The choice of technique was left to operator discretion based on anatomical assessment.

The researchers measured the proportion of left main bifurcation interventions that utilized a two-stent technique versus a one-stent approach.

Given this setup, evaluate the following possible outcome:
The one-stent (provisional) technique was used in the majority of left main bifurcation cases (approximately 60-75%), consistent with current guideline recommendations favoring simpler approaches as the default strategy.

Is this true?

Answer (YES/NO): NO